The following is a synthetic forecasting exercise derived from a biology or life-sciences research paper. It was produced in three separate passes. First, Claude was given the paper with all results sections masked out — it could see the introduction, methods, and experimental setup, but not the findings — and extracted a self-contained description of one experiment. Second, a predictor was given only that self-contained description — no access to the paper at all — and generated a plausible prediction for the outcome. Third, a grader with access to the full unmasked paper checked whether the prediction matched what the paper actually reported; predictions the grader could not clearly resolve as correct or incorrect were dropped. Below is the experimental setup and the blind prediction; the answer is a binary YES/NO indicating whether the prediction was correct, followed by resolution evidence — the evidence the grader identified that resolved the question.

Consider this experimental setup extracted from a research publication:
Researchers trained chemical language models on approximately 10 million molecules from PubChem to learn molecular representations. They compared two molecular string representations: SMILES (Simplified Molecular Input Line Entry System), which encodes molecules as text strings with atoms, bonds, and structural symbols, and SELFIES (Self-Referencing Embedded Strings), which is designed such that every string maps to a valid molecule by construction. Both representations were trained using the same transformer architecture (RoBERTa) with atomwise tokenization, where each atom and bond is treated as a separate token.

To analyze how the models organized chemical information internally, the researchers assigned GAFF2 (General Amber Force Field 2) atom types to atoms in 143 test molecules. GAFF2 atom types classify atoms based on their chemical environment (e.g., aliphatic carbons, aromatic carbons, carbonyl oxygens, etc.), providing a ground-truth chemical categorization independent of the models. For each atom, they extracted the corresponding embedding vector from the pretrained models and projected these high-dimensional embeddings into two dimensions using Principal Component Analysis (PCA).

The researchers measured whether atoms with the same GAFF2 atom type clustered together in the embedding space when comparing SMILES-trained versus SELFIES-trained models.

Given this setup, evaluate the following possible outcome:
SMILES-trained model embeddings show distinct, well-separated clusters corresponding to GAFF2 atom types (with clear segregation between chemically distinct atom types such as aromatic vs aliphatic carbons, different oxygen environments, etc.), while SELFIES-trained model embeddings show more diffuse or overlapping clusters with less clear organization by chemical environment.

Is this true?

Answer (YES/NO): YES